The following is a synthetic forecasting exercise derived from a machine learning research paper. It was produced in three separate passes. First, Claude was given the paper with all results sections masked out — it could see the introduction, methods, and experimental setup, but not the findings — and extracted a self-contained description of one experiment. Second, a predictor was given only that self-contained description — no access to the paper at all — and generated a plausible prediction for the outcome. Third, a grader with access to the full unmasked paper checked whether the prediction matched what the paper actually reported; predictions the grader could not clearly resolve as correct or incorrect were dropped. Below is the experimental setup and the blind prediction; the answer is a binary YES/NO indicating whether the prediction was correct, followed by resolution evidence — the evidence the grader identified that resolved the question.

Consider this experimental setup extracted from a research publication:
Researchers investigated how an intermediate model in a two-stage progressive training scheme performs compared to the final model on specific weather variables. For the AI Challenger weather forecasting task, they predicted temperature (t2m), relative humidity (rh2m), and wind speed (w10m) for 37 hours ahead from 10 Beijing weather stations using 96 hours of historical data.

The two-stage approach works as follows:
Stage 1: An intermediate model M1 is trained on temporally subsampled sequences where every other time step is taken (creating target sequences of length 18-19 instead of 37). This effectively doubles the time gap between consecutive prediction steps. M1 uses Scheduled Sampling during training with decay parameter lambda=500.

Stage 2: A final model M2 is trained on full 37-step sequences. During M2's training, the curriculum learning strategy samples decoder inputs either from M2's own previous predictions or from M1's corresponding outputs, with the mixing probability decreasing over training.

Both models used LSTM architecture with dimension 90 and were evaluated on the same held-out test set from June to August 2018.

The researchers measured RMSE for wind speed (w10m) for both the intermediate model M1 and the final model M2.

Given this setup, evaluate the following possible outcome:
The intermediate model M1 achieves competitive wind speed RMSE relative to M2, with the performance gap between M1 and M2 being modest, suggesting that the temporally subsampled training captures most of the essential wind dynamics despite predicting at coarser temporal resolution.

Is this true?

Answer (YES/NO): NO